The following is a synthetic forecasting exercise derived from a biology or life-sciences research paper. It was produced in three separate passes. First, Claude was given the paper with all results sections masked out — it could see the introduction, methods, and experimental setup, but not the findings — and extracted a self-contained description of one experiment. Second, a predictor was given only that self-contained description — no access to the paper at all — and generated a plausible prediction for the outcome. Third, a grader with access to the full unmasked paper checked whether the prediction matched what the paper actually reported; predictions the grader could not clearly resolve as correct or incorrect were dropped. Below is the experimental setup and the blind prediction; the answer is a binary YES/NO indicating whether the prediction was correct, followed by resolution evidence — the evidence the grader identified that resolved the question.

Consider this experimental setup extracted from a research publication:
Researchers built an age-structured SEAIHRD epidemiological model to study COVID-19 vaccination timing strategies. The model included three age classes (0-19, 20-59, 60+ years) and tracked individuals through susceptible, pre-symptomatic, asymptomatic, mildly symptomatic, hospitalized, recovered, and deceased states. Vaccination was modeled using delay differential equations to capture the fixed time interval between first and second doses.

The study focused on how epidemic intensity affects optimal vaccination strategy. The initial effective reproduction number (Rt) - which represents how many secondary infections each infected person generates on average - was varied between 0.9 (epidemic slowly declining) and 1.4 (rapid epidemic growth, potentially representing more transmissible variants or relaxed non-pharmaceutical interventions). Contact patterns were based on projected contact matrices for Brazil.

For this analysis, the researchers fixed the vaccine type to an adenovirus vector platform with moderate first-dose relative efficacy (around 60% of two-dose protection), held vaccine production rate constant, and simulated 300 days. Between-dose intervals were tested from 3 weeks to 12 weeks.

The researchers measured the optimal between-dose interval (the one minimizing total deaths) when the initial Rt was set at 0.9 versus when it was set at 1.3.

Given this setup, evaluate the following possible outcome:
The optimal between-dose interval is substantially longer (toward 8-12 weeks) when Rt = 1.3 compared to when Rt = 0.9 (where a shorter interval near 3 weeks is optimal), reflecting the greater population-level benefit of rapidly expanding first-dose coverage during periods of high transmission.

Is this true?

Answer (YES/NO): NO